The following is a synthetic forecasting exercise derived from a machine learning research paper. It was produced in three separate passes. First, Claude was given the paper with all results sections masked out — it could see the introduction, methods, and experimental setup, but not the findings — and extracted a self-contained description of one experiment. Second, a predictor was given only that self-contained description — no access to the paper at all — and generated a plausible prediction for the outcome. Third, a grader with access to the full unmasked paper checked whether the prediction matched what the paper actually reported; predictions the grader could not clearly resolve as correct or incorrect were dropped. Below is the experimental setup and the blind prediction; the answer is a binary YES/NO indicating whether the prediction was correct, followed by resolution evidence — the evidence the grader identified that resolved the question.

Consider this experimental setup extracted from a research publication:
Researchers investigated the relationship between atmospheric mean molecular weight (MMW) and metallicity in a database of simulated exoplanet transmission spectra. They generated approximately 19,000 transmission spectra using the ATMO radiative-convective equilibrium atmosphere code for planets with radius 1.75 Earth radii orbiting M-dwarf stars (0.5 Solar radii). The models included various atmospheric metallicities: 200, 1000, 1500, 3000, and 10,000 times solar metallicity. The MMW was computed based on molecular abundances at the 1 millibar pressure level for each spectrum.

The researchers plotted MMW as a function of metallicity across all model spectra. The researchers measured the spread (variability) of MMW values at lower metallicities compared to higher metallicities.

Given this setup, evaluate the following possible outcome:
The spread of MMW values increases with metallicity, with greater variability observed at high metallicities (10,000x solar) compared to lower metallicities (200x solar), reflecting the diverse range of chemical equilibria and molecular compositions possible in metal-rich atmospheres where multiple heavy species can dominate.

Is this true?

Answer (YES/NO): YES